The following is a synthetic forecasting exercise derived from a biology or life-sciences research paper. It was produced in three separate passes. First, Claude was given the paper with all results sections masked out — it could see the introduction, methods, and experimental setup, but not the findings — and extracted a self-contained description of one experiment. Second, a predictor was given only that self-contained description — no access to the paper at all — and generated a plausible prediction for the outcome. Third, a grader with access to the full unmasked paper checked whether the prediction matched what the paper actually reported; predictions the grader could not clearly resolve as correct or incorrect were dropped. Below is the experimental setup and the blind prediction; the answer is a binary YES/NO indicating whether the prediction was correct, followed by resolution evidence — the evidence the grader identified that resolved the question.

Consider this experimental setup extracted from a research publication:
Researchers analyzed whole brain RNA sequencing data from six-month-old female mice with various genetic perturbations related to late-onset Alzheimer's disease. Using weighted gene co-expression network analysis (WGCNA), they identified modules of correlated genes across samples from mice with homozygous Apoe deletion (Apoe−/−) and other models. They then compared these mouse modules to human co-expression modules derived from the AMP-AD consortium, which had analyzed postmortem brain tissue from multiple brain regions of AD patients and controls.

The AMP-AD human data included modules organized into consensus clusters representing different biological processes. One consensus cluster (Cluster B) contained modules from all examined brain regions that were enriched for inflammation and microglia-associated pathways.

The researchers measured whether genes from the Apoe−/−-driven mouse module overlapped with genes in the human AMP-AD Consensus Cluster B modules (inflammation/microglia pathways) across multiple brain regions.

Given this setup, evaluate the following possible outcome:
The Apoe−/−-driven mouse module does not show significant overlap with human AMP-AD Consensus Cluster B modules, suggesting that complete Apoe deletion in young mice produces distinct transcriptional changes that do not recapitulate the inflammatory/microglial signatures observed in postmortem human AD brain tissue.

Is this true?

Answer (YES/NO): NO